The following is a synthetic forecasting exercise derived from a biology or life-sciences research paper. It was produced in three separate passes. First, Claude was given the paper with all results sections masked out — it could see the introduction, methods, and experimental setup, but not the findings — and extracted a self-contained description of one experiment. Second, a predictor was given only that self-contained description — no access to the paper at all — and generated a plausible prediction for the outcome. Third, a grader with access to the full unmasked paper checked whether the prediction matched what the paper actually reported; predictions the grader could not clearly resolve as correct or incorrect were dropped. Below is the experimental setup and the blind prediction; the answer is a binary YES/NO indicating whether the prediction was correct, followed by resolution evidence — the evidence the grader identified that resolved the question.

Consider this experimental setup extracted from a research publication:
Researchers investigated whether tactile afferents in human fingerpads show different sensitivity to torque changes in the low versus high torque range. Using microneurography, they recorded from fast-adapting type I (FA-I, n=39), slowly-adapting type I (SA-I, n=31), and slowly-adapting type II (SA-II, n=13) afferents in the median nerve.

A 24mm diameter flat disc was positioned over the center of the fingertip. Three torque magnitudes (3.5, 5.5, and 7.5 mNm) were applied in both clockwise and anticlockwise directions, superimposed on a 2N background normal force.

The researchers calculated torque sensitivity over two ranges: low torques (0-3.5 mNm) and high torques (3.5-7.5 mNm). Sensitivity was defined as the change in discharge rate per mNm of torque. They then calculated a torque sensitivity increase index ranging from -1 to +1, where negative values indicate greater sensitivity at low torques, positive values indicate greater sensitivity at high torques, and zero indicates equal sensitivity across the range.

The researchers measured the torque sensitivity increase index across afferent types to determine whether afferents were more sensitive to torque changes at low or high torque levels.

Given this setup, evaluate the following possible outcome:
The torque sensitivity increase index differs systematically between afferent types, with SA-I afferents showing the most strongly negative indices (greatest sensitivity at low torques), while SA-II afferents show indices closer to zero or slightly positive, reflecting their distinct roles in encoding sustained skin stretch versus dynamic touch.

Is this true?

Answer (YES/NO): NO